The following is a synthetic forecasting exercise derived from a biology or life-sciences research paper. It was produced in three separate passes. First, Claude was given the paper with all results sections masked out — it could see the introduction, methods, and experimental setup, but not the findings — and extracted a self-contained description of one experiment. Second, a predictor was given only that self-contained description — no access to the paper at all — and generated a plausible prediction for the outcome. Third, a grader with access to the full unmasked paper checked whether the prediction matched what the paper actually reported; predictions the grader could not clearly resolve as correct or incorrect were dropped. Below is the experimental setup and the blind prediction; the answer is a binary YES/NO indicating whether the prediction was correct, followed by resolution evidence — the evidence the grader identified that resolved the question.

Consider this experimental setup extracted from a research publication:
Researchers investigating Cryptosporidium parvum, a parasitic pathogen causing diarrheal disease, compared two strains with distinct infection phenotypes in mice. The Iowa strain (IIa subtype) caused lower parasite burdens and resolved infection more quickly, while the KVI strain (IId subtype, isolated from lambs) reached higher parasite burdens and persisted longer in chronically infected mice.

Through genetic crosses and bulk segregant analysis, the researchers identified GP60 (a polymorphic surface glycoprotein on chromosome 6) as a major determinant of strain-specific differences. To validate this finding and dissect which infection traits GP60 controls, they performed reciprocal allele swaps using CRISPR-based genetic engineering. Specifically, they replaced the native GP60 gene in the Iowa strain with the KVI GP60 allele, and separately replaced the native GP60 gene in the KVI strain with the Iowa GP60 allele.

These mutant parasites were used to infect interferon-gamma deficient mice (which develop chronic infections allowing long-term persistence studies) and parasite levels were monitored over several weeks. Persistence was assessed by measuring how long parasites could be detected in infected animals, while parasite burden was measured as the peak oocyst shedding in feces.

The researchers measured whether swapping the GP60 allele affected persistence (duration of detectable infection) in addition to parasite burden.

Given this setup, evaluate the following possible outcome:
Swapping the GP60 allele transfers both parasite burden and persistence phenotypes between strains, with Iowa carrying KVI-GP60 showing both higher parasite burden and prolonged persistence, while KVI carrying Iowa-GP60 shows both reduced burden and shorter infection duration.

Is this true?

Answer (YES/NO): NO